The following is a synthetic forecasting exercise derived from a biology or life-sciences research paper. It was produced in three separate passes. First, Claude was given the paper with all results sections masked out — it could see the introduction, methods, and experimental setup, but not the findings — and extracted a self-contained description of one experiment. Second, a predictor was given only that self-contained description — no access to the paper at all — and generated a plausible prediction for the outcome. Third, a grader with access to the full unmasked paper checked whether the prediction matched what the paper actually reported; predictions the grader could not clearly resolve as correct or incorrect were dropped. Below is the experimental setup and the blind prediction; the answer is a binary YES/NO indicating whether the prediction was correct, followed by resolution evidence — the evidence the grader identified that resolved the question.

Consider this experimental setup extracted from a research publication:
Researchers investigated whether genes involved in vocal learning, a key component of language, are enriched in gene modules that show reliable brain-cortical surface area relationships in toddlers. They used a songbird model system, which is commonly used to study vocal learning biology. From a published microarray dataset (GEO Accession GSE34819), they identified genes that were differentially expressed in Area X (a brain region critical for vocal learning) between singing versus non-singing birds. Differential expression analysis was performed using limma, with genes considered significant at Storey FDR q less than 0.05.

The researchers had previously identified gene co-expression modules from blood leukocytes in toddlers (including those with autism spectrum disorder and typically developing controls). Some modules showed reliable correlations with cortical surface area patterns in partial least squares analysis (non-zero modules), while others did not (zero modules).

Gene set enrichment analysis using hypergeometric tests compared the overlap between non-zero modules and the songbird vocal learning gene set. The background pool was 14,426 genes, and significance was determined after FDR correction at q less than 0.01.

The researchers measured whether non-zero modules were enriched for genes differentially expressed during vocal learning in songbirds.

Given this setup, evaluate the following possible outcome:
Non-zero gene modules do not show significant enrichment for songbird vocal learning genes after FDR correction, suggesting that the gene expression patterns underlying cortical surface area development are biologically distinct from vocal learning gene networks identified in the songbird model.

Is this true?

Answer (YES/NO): NO